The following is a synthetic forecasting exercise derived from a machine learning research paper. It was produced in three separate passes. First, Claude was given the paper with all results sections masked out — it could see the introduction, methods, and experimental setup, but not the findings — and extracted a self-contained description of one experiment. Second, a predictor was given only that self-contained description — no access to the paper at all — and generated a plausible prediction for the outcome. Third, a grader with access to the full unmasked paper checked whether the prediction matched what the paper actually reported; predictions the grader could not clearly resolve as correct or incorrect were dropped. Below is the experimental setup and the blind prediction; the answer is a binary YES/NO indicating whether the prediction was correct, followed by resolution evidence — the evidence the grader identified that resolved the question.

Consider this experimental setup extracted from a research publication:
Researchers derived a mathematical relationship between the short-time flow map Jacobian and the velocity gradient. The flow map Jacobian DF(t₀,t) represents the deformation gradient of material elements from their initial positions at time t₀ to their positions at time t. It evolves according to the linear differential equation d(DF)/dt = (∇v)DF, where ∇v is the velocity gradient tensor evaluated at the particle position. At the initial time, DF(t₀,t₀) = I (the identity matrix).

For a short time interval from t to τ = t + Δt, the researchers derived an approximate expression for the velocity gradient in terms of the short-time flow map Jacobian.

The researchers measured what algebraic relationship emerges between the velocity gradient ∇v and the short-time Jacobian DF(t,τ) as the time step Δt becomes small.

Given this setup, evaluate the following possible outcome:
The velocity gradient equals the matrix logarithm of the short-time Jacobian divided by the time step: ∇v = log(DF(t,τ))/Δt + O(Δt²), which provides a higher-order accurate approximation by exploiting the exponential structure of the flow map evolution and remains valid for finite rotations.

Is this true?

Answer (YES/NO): NO